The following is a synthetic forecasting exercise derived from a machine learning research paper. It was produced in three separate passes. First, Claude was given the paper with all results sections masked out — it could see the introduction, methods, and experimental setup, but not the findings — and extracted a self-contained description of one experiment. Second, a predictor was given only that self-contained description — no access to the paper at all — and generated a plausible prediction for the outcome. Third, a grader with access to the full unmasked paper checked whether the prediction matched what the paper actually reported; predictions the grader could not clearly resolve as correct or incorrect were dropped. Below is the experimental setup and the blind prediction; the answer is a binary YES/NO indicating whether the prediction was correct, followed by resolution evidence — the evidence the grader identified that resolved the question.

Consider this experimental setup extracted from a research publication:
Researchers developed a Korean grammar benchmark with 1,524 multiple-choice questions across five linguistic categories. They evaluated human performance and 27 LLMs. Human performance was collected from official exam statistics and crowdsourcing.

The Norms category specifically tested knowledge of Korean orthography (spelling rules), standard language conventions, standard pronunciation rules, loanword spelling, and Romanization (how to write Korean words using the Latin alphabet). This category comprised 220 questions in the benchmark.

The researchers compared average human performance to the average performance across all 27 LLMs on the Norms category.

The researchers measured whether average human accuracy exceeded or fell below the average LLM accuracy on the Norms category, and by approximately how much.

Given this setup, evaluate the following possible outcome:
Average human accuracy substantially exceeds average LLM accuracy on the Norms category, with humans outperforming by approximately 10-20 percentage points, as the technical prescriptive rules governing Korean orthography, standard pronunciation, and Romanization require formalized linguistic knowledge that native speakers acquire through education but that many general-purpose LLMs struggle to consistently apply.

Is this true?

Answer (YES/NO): YES